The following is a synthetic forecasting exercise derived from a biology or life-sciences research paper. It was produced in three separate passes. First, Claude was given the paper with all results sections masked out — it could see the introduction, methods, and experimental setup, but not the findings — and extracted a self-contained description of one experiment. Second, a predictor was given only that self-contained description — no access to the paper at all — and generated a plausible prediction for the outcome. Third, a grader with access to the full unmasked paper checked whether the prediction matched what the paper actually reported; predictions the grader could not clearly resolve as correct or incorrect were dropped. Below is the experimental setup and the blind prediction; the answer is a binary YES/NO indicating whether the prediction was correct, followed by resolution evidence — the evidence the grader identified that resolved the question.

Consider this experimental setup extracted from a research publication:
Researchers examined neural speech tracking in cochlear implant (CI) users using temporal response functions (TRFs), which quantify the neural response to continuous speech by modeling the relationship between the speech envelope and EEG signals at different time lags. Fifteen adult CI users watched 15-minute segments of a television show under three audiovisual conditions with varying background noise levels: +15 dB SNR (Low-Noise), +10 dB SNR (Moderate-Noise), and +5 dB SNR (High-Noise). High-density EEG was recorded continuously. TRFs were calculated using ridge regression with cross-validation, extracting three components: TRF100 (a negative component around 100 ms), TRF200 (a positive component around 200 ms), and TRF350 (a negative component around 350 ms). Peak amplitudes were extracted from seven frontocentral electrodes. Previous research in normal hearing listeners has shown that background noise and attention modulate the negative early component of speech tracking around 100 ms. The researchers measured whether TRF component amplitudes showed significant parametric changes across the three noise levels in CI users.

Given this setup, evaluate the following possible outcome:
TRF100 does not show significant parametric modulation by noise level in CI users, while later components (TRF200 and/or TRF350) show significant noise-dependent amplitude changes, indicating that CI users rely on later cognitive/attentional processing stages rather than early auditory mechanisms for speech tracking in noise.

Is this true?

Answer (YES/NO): NO